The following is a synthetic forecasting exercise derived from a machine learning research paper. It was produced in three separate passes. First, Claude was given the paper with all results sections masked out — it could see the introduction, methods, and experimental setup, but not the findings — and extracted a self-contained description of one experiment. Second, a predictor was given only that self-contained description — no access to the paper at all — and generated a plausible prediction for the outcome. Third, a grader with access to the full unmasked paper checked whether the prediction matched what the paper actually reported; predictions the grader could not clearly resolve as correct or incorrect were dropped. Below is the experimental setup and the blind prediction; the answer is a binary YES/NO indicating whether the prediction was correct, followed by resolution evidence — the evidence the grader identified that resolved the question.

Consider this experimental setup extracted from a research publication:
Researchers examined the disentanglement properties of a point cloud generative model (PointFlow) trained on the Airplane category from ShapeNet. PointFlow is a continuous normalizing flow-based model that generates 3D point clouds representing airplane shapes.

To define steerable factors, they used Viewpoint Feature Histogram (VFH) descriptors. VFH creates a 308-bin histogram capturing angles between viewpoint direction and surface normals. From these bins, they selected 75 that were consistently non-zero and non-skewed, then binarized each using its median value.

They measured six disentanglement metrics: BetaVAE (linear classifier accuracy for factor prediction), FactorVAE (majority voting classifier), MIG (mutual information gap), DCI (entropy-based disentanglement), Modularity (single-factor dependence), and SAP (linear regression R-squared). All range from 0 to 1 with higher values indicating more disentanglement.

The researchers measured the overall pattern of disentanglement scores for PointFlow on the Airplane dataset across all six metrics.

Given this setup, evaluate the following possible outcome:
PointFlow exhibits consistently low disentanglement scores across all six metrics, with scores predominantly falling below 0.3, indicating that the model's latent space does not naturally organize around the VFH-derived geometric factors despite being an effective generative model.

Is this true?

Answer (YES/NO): NO